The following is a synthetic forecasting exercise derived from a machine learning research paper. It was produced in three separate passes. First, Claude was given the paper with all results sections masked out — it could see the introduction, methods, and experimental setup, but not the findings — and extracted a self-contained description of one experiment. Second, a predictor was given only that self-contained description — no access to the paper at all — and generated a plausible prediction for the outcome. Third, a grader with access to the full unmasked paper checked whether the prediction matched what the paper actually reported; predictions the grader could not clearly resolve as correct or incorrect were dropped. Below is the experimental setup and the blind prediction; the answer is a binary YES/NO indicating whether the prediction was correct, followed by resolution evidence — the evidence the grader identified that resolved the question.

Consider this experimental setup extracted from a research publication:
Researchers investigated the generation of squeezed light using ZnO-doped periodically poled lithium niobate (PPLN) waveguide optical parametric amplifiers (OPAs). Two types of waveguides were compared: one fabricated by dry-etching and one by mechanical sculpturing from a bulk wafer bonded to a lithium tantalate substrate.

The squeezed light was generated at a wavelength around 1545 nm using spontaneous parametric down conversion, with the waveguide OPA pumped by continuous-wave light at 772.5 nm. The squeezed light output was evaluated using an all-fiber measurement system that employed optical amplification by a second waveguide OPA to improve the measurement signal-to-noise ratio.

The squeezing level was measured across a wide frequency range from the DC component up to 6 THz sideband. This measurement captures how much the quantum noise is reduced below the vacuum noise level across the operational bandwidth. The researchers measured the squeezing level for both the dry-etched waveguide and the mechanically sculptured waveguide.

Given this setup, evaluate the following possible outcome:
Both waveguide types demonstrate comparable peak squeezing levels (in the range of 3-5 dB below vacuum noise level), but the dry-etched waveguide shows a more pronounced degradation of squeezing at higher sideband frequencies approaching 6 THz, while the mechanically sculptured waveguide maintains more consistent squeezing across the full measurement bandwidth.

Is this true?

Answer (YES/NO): NO